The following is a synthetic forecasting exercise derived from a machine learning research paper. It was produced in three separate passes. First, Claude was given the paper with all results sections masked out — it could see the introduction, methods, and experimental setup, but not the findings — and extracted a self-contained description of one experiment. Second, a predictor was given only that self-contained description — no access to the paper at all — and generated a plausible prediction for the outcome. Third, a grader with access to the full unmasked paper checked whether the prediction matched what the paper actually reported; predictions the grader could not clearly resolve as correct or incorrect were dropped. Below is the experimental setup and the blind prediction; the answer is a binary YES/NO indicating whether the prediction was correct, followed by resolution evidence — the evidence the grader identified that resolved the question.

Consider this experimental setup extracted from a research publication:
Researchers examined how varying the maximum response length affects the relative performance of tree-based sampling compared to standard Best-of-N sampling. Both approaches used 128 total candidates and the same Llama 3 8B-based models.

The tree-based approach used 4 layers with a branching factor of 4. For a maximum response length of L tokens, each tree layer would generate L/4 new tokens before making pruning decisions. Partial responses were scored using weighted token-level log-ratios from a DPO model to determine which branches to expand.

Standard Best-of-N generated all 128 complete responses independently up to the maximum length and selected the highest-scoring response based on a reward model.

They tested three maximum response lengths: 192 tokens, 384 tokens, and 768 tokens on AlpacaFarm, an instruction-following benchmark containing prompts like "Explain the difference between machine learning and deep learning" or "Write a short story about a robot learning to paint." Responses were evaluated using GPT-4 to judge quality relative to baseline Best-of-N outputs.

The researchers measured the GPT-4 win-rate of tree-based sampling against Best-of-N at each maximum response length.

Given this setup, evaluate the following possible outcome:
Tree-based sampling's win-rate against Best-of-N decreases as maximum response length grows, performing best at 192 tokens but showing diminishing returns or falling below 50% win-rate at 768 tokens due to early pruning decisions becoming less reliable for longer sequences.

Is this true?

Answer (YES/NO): NO